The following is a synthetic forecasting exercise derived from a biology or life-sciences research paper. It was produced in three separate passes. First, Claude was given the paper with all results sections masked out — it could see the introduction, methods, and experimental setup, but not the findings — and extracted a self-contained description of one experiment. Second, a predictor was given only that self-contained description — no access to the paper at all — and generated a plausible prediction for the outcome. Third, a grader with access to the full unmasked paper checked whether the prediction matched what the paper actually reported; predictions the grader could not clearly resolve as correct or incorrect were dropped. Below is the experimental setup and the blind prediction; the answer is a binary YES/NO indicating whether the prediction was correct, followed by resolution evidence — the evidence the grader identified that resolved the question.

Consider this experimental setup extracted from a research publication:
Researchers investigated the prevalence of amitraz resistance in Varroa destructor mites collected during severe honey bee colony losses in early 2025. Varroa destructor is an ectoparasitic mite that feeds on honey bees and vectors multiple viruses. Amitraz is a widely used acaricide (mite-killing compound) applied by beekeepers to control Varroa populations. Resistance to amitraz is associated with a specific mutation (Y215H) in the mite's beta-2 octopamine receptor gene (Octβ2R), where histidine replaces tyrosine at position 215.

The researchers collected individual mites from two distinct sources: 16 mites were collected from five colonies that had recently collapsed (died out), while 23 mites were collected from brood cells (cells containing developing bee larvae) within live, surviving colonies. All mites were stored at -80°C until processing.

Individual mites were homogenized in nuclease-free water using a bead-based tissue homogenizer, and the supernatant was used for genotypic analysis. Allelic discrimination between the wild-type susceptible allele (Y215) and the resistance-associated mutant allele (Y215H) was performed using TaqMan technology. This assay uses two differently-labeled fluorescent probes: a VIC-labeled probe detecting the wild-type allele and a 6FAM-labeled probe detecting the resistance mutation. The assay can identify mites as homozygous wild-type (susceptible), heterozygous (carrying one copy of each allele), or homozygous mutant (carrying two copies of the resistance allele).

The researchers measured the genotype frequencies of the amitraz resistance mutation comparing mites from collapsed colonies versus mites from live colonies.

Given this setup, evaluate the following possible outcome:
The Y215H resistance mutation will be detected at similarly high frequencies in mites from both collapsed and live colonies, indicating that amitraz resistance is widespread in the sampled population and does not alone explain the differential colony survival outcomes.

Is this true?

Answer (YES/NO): YES